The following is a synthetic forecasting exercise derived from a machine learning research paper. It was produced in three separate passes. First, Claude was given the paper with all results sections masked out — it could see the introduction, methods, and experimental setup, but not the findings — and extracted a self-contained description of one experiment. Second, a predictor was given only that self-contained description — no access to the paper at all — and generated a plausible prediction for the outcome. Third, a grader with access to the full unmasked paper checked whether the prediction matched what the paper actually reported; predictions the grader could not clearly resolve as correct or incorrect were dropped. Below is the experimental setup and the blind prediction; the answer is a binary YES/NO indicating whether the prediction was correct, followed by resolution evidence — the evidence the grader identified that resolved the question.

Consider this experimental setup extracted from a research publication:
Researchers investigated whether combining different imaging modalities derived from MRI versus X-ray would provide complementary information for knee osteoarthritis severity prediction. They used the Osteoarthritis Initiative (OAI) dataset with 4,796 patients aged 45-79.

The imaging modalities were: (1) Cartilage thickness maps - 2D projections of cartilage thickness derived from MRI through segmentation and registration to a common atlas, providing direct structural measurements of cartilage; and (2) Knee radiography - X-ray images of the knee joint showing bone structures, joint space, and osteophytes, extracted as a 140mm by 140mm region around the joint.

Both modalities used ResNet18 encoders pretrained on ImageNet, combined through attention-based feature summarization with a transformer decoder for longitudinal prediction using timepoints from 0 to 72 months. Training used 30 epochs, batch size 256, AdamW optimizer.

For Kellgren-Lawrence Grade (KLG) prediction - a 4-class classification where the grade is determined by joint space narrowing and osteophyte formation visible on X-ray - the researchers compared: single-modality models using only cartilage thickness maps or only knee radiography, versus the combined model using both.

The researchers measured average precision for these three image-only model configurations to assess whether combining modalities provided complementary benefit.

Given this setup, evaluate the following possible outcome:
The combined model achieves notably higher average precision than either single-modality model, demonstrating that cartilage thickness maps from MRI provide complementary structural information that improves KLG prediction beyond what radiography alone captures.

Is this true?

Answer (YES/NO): NO